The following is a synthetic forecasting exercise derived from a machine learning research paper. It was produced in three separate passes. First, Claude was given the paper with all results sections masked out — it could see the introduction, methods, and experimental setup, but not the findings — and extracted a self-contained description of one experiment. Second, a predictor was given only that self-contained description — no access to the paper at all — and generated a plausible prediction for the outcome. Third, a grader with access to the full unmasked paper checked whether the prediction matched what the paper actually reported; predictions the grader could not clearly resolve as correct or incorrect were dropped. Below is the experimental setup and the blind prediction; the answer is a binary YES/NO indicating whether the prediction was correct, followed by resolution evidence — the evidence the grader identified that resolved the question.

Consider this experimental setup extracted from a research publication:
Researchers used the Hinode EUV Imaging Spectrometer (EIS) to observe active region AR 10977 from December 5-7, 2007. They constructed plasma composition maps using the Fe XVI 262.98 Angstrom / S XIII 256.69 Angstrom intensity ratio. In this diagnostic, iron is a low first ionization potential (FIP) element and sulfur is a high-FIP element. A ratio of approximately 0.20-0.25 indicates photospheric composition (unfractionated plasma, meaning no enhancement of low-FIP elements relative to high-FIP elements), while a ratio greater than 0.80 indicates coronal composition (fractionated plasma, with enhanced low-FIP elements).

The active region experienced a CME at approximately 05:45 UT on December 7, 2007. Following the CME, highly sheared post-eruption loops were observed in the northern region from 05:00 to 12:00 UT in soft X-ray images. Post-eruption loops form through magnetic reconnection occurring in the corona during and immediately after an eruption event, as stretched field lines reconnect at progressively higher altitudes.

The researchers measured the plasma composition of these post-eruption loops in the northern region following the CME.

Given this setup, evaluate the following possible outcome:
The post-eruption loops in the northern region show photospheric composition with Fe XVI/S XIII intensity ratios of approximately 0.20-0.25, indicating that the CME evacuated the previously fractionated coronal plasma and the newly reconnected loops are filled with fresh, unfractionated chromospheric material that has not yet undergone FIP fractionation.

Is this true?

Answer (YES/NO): NO